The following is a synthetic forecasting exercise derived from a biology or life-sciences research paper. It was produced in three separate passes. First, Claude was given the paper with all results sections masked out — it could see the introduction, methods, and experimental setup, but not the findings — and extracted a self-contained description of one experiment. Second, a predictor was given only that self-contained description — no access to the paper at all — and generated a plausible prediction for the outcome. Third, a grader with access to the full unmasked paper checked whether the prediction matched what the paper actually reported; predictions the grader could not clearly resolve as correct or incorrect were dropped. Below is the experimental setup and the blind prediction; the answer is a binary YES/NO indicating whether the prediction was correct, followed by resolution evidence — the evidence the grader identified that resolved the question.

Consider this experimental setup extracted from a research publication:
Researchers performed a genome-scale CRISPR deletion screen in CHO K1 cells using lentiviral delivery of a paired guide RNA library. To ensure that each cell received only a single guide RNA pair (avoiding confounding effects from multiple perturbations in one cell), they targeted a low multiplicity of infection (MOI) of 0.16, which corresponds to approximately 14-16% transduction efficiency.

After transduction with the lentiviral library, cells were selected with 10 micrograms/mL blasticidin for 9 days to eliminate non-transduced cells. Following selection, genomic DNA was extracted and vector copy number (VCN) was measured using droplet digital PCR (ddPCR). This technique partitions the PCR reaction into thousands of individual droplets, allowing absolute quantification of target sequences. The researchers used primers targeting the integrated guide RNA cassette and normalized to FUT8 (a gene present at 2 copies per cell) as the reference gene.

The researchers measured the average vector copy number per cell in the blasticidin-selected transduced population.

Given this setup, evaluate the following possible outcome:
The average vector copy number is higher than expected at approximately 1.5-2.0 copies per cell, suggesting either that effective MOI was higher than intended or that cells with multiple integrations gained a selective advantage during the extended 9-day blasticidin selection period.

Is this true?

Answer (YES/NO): NO